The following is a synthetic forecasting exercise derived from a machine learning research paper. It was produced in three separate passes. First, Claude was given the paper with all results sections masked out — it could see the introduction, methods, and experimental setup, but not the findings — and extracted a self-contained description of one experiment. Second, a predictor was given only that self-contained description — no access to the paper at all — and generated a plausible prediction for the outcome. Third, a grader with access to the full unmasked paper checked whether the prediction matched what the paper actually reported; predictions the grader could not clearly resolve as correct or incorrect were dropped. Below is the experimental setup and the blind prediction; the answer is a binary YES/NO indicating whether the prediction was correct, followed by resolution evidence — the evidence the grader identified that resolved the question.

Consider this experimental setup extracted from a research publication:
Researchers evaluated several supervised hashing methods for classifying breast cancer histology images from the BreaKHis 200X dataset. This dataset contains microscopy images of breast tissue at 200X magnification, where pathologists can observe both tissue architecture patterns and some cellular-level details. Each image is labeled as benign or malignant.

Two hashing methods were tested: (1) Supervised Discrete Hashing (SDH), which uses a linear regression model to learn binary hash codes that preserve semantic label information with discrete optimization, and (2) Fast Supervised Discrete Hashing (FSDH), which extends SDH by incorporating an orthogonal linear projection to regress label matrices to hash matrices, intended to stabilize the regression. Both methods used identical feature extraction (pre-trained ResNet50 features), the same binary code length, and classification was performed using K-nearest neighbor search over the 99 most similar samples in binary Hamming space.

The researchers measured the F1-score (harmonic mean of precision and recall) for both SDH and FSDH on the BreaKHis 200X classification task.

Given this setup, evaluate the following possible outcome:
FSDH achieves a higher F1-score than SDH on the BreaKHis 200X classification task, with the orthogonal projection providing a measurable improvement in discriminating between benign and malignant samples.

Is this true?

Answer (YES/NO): NO